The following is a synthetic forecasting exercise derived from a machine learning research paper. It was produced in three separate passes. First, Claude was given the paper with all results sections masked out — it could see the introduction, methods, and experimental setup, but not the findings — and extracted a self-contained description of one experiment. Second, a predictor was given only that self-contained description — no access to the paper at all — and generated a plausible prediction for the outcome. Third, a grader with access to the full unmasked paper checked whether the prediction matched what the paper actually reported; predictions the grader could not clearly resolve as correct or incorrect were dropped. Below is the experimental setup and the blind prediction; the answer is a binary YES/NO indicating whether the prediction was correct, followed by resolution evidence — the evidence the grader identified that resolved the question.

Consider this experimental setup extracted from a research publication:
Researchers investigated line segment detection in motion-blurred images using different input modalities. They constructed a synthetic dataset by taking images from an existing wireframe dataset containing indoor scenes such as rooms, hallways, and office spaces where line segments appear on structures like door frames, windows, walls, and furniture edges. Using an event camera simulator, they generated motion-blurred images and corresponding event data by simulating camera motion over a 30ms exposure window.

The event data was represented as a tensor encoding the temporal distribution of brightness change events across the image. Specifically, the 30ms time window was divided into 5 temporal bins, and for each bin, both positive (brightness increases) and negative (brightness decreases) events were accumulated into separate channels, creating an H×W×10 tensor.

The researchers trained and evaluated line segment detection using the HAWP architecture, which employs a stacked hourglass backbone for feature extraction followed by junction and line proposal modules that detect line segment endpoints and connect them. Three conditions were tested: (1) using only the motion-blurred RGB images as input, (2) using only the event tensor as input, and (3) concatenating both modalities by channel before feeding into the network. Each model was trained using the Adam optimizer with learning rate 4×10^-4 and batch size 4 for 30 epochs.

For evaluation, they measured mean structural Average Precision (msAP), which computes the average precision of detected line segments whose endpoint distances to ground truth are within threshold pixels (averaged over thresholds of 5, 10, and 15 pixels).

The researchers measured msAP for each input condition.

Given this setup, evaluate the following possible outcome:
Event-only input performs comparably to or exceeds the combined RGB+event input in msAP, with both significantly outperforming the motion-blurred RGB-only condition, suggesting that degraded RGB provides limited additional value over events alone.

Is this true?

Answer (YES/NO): NO